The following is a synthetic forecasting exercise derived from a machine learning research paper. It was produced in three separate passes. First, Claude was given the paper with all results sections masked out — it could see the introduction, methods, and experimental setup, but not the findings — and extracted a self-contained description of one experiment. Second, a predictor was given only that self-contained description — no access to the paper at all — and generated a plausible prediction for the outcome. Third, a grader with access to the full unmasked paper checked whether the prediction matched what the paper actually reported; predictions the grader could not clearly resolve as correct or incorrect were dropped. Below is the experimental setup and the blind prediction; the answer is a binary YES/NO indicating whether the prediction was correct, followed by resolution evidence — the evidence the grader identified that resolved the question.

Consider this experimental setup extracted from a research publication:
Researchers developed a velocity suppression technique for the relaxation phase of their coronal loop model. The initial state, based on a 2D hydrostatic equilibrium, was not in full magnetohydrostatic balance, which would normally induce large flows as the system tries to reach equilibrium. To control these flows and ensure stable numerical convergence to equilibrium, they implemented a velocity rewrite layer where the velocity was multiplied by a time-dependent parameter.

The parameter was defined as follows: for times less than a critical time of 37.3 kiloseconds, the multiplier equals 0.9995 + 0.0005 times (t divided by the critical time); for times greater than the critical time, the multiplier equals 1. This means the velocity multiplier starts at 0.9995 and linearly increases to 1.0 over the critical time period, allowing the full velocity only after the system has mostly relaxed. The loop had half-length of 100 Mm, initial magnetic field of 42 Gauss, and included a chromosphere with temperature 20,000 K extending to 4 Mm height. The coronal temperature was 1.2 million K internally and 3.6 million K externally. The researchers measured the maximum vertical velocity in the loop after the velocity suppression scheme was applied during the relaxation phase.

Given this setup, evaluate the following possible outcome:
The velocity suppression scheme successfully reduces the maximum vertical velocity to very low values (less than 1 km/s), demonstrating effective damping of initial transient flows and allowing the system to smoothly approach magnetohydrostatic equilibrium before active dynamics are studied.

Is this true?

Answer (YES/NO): NO